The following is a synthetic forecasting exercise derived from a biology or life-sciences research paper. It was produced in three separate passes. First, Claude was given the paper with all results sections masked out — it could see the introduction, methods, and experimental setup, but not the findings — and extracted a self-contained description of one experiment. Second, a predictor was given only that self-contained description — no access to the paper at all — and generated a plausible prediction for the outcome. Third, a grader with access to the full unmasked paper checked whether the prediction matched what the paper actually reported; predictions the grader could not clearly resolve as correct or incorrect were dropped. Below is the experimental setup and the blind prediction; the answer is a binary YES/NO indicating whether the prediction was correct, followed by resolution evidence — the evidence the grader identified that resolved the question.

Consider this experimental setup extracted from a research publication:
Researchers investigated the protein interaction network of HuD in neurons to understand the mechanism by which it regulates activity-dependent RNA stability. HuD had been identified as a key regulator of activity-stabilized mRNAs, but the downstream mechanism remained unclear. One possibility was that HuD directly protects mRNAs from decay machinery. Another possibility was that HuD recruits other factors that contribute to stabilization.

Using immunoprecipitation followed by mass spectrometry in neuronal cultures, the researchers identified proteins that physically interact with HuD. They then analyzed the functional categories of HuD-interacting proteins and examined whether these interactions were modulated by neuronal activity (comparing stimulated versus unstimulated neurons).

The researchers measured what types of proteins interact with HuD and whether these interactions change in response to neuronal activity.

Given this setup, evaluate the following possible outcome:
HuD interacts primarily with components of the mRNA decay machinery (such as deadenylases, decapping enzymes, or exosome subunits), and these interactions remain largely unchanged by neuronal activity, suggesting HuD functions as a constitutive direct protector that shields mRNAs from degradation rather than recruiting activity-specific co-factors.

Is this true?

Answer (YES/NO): NO